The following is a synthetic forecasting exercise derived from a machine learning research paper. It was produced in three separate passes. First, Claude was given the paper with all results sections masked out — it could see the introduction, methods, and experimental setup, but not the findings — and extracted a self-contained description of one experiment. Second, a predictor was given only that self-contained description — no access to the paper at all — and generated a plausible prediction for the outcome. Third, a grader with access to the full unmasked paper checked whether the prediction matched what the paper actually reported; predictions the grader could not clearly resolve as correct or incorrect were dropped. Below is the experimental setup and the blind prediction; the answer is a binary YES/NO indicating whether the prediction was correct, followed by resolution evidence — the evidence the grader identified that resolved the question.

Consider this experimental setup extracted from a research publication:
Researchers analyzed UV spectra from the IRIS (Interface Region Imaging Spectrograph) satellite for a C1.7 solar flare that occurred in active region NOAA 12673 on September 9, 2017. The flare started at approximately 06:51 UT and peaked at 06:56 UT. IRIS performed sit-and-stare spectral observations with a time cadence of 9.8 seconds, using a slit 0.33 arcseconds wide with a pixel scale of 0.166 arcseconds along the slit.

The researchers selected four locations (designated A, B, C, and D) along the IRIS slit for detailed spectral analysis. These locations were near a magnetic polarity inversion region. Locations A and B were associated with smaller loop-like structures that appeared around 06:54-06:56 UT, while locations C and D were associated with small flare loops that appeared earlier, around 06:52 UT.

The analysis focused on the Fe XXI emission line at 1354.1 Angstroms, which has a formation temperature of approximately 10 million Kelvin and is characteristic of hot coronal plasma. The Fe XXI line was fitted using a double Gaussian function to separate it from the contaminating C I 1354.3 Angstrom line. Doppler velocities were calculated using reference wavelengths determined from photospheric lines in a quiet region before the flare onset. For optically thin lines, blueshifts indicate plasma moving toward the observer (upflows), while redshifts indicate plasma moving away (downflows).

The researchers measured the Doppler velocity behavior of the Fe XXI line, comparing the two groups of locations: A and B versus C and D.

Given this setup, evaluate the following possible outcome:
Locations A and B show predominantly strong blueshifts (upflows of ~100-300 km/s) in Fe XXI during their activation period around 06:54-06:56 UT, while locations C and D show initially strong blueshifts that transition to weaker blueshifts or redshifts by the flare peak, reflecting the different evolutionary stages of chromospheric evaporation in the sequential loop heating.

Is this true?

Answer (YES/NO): NO